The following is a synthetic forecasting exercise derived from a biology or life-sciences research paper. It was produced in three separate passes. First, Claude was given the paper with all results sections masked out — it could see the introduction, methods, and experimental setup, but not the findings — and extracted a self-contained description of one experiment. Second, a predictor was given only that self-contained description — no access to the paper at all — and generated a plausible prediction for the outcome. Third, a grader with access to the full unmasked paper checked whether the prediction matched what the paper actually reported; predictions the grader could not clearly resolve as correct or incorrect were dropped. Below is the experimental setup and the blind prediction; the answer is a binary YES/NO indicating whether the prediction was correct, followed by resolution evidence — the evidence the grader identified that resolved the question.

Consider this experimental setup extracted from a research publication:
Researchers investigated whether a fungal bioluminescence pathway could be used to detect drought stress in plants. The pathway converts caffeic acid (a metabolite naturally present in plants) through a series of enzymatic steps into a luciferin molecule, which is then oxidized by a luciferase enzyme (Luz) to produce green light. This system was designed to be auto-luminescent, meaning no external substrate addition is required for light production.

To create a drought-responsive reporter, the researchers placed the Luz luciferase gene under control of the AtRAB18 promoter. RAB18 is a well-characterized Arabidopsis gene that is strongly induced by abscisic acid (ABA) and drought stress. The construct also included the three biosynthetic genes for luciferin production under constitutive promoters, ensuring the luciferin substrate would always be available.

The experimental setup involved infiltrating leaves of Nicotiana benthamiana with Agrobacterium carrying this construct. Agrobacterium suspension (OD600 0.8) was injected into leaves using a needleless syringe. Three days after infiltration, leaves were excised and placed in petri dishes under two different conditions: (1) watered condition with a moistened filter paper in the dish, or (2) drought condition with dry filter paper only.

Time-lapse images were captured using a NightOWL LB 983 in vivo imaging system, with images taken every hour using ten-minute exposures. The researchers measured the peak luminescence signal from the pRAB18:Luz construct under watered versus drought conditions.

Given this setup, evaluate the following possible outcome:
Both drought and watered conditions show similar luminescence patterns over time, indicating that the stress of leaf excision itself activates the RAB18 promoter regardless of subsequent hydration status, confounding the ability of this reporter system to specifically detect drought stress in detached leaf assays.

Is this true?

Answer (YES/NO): NO